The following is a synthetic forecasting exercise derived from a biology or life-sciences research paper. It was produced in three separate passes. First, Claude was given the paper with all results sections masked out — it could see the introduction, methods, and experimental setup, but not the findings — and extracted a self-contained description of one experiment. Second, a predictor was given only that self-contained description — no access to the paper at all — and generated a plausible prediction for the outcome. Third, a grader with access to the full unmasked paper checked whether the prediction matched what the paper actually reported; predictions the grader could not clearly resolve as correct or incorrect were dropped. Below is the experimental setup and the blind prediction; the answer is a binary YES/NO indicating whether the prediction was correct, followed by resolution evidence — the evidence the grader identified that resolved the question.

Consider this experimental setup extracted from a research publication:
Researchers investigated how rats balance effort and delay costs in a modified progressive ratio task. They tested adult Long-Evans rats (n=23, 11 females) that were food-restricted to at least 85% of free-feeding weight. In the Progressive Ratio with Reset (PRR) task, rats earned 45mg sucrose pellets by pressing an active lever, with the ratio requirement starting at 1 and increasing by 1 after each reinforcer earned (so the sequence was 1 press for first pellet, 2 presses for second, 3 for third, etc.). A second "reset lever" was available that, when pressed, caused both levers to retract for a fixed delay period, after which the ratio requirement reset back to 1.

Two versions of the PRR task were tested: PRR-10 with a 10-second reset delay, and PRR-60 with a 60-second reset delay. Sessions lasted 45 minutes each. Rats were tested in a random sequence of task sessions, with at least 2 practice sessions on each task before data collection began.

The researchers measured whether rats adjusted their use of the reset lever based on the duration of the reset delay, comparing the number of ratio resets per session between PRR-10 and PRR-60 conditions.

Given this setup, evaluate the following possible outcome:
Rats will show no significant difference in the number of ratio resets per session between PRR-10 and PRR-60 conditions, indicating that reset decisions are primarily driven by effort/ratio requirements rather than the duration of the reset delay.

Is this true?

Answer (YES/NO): NO